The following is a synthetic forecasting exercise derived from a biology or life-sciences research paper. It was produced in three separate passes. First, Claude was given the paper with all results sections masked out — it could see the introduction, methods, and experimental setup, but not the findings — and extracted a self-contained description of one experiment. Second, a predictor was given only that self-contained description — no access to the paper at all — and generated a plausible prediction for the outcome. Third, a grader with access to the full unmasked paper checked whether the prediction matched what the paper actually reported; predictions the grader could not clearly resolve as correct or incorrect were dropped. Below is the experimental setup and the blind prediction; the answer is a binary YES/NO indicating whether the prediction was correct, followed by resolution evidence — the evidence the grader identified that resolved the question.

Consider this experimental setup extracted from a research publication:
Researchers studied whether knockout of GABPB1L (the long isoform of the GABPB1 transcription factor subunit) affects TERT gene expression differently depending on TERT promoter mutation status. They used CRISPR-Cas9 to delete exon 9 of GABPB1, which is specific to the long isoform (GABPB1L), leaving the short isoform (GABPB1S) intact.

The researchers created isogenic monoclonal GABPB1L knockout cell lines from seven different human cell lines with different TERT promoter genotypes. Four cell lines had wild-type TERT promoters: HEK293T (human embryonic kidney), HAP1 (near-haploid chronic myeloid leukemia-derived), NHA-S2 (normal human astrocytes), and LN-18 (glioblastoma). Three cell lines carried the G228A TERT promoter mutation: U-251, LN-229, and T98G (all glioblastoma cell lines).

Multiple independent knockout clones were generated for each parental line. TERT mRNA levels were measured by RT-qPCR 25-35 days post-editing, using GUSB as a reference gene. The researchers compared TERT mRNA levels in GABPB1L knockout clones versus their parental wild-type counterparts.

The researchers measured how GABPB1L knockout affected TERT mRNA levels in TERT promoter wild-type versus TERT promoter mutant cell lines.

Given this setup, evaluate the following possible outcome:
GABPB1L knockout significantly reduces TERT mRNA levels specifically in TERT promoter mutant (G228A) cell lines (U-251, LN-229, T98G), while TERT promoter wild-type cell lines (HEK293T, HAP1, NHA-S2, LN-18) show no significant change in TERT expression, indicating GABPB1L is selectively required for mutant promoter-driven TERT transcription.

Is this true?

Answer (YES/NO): YES